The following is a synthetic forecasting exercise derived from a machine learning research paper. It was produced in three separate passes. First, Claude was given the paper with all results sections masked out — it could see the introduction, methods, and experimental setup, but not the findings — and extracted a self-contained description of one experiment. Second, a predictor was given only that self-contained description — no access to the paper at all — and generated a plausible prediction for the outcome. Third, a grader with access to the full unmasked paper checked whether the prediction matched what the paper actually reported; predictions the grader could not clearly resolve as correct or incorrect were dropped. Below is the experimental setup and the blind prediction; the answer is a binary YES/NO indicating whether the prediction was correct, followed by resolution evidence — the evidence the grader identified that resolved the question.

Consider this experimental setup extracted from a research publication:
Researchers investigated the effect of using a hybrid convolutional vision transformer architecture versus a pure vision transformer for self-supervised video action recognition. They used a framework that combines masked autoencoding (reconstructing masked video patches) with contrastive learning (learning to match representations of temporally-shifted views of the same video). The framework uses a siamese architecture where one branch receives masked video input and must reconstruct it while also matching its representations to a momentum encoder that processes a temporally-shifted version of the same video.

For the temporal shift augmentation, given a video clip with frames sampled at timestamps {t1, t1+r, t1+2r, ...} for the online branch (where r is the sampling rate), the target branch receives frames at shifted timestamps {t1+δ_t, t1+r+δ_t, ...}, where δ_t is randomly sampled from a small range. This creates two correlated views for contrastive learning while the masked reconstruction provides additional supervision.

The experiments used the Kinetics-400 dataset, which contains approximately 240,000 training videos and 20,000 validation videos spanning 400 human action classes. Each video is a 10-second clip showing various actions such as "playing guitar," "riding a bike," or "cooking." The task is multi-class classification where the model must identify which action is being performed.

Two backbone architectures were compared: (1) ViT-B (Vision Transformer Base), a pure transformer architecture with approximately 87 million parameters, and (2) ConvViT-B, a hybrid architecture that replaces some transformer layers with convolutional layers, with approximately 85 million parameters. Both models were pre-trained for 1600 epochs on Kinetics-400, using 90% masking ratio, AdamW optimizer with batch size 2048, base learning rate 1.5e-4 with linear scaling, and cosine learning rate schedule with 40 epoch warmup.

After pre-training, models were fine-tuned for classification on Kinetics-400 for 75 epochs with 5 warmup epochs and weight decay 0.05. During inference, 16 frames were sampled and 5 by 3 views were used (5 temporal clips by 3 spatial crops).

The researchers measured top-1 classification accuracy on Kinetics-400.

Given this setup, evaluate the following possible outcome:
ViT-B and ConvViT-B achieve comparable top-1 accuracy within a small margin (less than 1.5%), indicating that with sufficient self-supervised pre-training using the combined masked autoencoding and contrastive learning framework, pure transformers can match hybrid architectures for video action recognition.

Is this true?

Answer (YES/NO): YES